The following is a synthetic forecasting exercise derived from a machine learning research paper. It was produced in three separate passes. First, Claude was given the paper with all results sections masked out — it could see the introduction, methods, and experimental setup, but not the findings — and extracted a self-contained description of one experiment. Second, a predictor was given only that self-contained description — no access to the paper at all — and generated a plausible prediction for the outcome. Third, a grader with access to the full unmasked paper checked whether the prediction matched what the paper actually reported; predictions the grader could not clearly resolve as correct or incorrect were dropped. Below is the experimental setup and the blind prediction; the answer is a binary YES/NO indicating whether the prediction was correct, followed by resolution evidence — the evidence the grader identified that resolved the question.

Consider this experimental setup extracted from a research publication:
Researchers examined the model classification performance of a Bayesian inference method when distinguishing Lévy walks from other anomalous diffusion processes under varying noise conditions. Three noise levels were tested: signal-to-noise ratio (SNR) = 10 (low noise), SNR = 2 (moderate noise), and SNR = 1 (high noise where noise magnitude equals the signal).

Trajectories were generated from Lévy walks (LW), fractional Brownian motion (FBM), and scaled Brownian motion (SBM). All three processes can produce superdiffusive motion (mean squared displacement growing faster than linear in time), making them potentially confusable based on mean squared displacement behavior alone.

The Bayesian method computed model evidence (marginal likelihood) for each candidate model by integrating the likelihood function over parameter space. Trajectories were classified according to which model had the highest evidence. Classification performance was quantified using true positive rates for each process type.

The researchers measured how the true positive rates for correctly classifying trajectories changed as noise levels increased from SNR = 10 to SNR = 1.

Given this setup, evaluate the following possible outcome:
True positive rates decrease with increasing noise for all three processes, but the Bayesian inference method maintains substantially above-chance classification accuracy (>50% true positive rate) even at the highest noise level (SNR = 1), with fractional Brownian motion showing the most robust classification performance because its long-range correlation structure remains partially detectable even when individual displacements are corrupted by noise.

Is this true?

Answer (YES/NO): NO